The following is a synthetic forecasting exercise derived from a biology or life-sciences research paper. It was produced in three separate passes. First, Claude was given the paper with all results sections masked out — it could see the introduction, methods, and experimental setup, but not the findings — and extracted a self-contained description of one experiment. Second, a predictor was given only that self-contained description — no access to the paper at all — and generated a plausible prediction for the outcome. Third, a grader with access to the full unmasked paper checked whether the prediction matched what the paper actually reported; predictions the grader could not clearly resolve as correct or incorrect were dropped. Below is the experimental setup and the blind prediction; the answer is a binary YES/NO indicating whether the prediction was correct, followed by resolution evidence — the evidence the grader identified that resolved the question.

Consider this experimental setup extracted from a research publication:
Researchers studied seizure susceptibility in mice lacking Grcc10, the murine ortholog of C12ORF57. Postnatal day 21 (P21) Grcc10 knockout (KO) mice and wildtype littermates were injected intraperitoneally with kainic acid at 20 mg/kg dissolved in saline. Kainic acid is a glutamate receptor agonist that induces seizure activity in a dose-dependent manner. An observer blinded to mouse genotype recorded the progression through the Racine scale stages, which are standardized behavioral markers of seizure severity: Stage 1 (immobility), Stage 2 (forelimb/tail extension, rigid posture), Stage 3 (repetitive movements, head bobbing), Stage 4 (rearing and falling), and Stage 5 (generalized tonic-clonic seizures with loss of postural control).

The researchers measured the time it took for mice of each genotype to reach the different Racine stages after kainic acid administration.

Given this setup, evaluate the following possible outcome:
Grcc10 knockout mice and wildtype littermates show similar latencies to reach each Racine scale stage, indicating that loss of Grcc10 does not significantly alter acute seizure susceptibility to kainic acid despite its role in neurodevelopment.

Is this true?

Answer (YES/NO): NO